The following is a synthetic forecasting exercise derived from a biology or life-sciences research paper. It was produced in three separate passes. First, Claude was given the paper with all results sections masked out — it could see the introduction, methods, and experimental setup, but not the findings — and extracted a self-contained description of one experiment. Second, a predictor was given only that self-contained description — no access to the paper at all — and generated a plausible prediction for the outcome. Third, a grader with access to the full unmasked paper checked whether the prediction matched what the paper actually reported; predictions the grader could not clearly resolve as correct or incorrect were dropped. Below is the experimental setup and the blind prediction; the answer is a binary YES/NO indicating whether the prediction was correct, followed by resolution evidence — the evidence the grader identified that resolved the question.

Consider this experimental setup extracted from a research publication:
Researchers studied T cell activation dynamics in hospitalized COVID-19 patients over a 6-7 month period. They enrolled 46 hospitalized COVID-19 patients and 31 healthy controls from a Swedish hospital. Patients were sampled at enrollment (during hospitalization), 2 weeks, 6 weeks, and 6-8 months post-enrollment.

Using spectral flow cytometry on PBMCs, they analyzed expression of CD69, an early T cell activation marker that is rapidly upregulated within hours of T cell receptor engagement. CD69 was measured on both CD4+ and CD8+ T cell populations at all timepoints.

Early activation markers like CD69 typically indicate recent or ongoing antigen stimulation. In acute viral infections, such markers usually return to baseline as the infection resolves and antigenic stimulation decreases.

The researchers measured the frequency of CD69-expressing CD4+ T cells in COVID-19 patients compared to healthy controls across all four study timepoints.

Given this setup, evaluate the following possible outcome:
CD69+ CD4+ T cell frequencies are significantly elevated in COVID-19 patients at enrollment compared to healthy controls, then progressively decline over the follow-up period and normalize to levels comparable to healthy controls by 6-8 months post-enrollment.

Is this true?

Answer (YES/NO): NO